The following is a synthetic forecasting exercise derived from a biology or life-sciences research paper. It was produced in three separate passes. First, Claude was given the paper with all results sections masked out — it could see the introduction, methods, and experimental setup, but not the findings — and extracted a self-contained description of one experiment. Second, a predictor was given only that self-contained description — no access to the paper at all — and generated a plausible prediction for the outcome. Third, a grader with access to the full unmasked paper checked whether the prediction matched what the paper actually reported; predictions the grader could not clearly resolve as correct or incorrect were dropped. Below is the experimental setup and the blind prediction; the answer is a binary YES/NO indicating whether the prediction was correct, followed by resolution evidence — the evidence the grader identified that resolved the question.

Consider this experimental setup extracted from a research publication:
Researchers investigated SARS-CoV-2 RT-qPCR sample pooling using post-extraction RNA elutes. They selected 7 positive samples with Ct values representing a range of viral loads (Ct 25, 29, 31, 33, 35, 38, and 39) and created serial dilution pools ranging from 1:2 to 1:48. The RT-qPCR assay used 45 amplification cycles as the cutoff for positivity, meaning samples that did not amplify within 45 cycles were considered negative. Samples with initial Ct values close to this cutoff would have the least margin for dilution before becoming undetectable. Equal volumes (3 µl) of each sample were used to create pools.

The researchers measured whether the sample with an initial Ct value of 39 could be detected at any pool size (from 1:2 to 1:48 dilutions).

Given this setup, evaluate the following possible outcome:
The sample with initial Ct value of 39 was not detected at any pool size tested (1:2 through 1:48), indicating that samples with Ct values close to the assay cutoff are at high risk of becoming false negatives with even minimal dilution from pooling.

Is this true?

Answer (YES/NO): NO